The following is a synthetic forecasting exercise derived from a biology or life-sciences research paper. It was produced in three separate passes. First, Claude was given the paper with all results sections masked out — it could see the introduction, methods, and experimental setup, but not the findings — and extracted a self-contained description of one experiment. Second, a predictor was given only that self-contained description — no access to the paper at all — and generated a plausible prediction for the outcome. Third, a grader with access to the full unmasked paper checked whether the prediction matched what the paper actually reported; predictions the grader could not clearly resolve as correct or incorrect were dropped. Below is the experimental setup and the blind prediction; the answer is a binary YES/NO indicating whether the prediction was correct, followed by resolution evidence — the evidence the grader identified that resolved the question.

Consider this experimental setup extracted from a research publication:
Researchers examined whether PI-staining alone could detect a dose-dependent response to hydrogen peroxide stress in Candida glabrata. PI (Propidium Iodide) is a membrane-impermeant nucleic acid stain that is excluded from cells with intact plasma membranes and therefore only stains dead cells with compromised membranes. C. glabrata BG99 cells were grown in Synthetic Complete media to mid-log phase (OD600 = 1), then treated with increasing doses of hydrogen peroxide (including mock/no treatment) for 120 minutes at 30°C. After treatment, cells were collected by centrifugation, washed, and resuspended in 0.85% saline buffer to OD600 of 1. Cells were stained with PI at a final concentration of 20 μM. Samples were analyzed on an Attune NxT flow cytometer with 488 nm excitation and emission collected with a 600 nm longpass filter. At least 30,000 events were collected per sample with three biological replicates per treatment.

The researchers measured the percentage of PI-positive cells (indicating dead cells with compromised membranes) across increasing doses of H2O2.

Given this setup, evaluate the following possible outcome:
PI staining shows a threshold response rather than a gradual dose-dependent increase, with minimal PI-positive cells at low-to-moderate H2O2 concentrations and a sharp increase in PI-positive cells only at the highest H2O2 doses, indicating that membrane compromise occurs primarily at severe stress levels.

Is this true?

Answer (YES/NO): YES